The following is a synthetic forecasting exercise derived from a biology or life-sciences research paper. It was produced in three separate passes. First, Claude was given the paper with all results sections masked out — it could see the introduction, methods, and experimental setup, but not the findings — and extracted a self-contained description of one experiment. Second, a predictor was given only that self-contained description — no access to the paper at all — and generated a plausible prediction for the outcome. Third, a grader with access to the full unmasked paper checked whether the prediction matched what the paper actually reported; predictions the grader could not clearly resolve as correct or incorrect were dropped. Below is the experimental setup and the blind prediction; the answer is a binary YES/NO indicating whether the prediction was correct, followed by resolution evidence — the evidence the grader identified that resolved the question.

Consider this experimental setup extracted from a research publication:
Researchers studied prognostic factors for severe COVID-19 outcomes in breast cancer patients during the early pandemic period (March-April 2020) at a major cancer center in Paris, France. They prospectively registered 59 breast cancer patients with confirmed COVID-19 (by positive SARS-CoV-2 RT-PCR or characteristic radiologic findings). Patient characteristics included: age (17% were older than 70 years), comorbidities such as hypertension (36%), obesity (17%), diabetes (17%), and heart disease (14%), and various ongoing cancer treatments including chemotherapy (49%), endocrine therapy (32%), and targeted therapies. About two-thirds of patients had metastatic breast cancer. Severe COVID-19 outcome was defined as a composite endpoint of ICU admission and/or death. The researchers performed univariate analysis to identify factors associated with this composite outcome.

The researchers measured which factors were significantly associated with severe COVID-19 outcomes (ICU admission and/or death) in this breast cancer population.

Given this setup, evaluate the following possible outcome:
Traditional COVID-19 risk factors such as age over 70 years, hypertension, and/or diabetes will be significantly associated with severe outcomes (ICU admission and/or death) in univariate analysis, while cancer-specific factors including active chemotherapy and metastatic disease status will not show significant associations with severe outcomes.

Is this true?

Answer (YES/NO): YES